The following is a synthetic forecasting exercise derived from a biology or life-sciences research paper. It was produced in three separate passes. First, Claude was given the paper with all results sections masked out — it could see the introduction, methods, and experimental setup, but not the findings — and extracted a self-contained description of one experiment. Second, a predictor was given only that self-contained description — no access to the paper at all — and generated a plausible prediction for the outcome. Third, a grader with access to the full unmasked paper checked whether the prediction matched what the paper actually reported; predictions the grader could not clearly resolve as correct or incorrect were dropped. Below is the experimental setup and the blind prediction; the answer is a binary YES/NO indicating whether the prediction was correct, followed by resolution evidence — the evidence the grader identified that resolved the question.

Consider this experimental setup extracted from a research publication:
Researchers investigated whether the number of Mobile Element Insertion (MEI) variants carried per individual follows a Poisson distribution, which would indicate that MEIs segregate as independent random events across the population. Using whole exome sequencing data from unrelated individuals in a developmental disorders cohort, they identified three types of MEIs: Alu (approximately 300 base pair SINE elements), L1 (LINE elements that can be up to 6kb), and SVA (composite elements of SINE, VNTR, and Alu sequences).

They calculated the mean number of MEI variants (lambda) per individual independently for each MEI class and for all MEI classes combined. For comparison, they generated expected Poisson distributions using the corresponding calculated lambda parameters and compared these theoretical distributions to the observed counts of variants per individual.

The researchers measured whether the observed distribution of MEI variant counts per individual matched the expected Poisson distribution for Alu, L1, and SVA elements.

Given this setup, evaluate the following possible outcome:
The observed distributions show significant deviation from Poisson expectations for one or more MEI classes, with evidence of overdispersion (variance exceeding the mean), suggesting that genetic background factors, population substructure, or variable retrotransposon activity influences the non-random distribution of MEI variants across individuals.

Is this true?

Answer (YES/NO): NO